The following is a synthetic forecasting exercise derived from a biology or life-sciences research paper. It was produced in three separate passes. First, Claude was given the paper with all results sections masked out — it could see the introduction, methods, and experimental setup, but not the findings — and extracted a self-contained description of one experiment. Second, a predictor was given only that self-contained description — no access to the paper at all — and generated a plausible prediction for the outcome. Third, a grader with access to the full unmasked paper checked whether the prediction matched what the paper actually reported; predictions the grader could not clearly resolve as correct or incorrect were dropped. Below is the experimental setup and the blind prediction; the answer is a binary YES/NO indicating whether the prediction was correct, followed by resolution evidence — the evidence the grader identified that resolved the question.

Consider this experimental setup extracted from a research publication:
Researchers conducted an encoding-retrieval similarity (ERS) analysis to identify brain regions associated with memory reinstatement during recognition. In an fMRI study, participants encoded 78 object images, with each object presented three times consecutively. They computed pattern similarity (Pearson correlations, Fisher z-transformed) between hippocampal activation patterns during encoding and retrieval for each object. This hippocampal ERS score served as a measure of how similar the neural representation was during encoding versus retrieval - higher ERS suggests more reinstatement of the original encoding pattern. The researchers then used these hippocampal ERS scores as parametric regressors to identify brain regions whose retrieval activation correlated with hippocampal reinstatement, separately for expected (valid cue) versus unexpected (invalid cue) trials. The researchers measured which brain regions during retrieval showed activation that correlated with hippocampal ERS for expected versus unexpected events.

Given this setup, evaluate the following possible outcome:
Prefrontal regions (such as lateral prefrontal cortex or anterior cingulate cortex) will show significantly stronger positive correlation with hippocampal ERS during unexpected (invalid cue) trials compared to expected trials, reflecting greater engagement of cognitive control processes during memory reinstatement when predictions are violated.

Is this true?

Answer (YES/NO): NO